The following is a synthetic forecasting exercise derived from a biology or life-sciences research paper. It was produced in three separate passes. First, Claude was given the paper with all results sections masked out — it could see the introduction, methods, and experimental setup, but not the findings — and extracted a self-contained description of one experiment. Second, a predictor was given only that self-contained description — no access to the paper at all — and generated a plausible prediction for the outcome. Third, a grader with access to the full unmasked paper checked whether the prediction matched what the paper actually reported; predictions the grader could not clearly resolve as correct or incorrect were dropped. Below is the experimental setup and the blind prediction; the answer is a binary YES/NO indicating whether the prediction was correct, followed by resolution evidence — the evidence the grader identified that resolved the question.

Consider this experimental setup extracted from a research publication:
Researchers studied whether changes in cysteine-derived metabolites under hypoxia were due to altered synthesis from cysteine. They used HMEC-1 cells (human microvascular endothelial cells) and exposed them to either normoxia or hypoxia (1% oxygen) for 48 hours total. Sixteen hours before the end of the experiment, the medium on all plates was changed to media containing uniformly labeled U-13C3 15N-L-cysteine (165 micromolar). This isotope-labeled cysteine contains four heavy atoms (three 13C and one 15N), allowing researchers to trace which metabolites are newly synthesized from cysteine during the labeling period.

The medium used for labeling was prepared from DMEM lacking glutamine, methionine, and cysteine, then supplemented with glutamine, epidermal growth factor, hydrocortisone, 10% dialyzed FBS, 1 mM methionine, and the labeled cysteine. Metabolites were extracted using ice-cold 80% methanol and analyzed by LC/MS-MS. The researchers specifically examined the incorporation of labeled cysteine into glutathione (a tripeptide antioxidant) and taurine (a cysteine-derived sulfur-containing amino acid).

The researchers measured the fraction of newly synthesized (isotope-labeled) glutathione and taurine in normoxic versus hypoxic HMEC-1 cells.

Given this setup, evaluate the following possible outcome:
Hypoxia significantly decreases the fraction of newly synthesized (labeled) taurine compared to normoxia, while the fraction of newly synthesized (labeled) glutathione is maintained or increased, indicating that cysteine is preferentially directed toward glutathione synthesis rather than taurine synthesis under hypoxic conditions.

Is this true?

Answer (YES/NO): NO